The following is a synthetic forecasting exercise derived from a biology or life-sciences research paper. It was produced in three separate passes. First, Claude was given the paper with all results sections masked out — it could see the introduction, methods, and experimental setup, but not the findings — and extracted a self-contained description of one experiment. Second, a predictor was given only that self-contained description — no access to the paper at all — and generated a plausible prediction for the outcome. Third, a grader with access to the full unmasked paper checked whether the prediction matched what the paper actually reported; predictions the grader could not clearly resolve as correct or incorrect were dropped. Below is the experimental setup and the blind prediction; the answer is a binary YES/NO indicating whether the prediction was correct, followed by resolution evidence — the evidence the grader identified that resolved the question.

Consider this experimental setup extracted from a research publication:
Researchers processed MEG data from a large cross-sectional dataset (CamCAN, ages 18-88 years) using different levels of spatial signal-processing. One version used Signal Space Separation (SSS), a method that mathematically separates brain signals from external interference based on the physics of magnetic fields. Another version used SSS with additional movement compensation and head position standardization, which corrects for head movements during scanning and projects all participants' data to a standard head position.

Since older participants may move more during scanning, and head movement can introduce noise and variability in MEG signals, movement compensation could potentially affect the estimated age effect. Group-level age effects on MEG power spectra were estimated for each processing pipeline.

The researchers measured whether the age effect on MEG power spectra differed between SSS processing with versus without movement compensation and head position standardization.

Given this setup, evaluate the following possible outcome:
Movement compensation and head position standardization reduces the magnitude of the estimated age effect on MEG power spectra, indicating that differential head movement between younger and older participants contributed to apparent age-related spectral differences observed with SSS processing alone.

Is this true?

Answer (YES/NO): NO